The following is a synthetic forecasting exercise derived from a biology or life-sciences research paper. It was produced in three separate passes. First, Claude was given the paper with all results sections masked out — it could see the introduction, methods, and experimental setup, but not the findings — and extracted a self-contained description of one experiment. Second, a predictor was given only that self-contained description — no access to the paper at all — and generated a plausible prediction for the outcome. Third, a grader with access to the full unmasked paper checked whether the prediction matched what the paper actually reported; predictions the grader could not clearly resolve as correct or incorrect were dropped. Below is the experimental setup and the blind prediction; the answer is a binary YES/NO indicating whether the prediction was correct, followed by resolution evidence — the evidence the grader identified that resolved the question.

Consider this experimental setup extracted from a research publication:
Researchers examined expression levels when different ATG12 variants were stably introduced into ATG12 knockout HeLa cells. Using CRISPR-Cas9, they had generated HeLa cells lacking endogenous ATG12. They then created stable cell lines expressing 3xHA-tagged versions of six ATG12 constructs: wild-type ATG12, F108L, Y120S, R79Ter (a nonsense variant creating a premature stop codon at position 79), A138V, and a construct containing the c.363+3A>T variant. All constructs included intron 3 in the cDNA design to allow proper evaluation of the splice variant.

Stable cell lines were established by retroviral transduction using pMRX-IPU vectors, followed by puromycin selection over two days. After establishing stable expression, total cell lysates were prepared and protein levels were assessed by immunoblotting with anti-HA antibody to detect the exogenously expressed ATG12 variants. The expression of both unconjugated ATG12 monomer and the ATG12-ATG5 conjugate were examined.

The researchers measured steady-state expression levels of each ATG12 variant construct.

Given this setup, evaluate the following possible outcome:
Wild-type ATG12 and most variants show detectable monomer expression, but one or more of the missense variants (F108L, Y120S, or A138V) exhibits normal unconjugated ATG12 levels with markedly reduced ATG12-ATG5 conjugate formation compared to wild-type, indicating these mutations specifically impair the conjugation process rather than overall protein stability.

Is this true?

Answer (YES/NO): NO